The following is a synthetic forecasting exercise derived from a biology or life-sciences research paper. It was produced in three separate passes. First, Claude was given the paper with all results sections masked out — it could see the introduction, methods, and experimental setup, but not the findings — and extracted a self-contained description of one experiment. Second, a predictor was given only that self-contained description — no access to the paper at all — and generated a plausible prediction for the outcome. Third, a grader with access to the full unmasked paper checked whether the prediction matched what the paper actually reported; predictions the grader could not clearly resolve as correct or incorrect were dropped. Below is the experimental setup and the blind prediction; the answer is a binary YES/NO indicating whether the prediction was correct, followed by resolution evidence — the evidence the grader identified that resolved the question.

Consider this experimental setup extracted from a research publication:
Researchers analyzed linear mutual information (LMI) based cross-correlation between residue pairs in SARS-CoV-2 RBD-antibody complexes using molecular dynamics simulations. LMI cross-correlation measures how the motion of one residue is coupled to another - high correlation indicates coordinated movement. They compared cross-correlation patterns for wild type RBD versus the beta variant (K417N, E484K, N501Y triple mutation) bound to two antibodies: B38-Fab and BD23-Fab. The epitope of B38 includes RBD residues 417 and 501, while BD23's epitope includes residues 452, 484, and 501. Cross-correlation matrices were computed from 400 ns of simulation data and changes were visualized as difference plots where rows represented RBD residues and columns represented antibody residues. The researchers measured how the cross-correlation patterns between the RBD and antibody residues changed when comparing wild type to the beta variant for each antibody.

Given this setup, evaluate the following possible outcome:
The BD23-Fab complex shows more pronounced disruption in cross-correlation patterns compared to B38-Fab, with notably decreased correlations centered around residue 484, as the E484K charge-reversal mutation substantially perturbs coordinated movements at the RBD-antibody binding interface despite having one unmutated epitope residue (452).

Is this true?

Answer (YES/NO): NO